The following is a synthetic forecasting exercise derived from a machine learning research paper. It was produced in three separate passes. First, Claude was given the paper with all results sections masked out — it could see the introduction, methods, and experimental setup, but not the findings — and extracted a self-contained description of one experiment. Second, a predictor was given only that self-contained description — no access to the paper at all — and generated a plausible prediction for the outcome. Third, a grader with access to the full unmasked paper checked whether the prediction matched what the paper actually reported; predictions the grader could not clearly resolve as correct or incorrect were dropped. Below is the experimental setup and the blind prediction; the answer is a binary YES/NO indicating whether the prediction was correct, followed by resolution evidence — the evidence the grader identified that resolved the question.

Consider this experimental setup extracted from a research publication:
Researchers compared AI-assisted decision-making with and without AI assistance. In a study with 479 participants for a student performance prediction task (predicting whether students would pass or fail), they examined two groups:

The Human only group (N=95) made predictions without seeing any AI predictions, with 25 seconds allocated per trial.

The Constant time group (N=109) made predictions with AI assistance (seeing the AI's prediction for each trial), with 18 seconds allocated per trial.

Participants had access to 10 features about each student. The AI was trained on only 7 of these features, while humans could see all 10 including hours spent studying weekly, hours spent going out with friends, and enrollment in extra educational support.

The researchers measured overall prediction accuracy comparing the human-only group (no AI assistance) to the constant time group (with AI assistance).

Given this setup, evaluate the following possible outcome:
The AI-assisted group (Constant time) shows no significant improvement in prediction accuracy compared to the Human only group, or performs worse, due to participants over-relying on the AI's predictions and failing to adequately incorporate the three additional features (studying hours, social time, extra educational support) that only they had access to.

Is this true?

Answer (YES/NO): YES